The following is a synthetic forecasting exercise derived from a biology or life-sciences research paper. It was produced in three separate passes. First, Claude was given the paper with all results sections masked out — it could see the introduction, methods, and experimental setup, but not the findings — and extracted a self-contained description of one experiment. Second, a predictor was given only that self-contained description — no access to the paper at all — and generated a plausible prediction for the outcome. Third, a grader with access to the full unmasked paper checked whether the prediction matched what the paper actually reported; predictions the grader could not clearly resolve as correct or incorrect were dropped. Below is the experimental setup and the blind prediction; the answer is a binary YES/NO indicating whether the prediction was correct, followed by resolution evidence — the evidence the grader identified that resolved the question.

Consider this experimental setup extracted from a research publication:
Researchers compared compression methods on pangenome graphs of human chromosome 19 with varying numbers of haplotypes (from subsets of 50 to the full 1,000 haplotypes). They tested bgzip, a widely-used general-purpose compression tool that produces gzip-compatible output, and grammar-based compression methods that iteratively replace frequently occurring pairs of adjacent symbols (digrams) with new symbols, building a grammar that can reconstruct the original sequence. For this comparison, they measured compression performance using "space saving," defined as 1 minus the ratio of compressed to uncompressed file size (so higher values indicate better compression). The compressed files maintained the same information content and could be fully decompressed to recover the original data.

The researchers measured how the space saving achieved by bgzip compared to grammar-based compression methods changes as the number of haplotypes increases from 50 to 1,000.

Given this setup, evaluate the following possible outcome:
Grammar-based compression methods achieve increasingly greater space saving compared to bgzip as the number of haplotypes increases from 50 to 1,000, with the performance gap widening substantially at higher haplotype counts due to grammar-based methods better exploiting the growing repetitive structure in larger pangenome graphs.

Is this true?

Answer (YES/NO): NO